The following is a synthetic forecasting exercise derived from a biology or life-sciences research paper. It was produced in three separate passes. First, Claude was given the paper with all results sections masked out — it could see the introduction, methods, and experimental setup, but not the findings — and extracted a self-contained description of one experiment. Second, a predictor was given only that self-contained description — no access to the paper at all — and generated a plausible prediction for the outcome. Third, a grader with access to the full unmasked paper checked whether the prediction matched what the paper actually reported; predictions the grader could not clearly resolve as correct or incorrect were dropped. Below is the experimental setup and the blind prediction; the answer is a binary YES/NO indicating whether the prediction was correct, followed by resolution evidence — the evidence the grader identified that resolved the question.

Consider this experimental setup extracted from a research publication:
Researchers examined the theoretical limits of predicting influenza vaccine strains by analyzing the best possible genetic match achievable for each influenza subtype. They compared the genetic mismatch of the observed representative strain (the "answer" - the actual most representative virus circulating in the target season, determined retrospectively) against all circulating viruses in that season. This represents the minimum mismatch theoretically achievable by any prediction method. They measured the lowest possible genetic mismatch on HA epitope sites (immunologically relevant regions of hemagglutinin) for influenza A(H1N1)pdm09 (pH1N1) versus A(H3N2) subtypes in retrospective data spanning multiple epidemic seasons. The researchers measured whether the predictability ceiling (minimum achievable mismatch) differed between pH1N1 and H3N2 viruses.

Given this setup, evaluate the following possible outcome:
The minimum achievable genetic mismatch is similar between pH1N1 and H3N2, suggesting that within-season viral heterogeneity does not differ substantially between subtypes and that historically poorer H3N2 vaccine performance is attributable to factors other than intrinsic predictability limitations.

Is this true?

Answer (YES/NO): NO